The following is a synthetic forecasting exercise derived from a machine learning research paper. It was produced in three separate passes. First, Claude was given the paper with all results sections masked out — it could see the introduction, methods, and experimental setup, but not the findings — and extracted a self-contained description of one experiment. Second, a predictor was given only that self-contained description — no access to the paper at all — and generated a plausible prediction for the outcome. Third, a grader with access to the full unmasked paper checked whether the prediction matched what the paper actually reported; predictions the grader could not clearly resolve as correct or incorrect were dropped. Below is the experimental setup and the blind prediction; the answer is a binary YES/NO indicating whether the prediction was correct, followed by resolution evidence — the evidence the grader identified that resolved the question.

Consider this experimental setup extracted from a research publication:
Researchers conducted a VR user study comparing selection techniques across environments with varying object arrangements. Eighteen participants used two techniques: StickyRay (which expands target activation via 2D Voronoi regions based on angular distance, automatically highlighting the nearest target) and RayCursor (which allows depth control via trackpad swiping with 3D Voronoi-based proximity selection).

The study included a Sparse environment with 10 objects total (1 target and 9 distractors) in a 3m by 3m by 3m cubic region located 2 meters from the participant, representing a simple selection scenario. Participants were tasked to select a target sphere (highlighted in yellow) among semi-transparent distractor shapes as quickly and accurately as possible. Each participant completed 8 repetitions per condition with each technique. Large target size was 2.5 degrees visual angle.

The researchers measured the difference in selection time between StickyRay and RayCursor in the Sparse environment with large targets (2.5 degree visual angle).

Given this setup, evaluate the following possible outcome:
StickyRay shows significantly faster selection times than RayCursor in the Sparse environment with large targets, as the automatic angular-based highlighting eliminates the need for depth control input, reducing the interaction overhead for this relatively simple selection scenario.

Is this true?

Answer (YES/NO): YES